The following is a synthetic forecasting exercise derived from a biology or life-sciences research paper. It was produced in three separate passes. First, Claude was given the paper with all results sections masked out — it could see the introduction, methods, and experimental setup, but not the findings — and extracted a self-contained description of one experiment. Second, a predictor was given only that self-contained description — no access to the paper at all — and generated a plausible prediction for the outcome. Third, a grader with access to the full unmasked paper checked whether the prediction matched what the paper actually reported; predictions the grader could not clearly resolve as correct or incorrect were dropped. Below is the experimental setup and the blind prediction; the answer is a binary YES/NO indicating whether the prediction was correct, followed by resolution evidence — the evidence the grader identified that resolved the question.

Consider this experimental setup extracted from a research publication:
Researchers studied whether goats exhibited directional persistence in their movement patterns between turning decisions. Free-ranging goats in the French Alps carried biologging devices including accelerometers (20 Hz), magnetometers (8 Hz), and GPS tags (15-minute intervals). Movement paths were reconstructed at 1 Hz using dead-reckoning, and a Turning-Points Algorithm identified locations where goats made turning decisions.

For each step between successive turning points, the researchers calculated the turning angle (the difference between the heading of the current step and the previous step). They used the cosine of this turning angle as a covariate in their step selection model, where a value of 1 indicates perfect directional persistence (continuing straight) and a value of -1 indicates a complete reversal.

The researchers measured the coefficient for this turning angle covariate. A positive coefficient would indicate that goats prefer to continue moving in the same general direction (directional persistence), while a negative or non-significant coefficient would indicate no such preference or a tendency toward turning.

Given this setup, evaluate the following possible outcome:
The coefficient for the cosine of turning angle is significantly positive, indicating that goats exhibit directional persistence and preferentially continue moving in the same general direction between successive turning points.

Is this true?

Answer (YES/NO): YES